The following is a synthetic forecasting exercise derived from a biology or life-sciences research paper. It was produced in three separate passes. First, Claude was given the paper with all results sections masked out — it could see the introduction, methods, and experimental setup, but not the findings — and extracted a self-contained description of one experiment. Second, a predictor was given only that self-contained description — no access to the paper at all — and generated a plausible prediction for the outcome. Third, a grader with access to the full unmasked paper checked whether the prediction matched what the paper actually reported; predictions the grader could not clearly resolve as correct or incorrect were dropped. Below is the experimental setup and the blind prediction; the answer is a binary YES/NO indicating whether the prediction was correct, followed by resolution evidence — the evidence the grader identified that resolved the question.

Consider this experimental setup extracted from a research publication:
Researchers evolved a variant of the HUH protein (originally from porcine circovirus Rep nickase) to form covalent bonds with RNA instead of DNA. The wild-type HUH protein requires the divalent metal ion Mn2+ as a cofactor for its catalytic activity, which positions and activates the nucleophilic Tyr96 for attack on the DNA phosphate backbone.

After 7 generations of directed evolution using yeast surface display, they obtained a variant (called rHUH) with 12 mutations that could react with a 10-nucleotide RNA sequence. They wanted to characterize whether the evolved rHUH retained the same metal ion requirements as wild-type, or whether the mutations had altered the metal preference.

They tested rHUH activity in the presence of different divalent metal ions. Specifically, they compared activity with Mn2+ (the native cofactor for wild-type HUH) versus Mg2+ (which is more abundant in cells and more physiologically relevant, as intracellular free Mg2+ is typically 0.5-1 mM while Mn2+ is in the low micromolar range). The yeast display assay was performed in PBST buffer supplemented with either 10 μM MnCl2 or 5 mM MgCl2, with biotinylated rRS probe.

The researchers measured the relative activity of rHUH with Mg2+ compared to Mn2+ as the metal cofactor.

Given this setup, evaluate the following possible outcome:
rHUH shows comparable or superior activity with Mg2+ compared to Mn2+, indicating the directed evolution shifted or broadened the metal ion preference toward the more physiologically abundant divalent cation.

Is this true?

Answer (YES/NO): NO